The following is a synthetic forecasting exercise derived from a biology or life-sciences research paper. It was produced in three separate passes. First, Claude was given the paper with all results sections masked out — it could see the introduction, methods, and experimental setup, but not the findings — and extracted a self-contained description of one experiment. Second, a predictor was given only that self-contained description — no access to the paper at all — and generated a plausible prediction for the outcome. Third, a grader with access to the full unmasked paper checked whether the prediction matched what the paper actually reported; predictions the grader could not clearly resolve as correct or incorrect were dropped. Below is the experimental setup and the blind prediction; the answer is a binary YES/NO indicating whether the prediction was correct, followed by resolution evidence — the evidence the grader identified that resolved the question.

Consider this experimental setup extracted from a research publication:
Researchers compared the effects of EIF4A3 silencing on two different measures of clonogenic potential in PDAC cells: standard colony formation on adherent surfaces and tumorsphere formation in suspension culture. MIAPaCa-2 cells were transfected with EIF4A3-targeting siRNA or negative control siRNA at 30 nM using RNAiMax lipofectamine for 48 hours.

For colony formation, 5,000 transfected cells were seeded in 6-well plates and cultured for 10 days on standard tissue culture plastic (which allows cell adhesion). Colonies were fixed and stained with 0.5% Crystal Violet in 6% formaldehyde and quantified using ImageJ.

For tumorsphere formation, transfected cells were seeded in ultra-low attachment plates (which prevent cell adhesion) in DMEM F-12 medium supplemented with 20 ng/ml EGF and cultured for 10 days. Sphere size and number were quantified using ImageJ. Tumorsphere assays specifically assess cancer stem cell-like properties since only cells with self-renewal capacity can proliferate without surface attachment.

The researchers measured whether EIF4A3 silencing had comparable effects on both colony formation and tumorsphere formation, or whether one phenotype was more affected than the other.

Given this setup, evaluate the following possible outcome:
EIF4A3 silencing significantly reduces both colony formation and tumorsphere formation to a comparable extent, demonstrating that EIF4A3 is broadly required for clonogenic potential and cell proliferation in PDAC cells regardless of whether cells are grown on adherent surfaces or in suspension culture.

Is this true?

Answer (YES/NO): YES